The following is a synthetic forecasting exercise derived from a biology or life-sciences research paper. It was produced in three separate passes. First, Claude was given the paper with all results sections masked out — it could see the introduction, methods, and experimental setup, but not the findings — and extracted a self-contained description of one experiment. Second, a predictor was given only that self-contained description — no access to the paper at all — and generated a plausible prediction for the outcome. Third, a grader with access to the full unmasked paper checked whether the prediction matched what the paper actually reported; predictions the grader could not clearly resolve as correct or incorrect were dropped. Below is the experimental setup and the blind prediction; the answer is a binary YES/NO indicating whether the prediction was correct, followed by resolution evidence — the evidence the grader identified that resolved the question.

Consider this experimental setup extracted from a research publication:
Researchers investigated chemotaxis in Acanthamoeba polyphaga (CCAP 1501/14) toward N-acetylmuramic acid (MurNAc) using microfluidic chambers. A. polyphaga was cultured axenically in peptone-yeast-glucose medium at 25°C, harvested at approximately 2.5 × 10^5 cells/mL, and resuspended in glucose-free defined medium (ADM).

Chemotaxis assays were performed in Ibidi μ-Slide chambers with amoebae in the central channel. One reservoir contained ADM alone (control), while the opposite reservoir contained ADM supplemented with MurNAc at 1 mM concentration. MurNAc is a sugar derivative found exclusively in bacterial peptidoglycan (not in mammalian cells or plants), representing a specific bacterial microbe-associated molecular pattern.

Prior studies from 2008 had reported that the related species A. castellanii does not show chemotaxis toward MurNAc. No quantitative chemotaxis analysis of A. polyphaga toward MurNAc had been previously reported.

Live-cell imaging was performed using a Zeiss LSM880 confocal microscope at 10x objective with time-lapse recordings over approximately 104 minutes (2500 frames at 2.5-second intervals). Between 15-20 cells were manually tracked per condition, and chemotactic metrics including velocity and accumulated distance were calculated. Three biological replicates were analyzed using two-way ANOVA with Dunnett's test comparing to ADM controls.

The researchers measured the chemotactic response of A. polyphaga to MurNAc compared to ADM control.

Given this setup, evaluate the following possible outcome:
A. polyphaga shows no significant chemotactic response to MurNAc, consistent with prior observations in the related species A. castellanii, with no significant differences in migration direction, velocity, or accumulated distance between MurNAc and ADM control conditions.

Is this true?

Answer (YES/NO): NO